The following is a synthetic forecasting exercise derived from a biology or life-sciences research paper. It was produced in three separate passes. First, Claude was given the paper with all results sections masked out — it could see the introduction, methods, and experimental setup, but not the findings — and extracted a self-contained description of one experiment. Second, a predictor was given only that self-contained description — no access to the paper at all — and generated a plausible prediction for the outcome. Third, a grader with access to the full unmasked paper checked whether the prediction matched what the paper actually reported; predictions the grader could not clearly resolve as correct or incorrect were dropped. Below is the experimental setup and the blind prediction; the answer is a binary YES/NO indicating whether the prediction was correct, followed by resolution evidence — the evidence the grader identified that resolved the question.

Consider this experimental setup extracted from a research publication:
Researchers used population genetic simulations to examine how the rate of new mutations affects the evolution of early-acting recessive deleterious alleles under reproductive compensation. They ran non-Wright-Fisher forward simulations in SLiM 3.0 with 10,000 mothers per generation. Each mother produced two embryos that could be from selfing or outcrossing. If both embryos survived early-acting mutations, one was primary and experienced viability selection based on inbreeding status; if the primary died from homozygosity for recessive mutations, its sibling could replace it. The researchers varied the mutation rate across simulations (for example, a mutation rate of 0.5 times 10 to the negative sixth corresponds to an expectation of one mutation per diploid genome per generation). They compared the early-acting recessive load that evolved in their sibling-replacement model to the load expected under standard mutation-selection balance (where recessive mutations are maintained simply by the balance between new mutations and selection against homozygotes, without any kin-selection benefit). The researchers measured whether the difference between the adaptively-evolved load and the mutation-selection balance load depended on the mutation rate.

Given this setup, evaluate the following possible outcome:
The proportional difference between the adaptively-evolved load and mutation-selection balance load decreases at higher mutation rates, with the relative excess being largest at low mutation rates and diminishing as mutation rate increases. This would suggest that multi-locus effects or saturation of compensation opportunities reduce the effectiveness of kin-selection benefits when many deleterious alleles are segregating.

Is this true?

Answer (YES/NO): YES